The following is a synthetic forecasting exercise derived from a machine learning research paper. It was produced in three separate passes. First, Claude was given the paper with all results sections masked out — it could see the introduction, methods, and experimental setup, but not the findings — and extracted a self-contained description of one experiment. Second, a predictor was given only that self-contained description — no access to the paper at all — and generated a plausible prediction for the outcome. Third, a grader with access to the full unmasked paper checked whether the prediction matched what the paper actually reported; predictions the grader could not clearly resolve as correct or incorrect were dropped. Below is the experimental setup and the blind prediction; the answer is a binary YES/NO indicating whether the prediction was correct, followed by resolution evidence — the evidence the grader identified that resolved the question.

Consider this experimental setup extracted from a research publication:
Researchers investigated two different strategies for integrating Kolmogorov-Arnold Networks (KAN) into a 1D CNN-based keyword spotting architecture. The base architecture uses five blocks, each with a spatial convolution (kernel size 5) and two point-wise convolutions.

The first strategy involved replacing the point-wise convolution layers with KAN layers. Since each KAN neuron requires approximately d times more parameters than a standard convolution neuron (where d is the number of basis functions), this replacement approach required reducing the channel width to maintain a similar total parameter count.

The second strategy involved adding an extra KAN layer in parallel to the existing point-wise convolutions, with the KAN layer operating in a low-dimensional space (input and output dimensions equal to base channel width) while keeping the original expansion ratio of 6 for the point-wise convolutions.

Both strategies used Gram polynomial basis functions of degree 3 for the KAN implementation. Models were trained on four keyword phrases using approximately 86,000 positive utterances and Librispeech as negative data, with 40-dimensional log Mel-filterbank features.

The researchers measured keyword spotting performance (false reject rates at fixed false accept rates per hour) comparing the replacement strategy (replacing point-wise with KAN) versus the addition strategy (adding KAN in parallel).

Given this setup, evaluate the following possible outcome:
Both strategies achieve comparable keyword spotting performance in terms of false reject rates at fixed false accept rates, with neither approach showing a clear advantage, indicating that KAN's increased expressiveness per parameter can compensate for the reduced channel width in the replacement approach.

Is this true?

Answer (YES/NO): NO